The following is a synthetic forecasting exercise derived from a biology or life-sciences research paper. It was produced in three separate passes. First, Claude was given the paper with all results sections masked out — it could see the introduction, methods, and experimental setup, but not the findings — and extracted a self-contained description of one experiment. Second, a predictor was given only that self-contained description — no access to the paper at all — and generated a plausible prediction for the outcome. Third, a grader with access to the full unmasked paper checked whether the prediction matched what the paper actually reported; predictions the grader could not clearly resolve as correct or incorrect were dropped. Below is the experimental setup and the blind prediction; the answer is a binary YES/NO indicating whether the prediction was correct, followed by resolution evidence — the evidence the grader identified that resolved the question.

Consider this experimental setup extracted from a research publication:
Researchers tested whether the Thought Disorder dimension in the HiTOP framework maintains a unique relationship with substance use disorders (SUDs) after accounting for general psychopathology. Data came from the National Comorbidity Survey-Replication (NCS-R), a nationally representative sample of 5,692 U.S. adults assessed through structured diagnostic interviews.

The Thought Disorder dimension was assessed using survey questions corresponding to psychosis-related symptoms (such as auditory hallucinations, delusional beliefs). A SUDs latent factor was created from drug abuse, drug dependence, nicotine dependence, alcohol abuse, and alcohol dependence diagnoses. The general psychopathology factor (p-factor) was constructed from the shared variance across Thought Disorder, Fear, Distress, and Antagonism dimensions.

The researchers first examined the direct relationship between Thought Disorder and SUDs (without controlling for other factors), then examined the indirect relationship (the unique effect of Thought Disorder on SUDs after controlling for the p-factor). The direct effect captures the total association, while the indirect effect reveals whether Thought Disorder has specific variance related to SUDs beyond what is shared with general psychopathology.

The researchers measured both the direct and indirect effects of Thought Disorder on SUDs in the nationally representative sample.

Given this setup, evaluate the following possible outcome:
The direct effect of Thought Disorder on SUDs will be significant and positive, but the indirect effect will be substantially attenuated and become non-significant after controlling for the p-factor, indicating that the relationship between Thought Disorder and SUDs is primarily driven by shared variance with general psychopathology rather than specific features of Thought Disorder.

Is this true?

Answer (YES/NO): YES